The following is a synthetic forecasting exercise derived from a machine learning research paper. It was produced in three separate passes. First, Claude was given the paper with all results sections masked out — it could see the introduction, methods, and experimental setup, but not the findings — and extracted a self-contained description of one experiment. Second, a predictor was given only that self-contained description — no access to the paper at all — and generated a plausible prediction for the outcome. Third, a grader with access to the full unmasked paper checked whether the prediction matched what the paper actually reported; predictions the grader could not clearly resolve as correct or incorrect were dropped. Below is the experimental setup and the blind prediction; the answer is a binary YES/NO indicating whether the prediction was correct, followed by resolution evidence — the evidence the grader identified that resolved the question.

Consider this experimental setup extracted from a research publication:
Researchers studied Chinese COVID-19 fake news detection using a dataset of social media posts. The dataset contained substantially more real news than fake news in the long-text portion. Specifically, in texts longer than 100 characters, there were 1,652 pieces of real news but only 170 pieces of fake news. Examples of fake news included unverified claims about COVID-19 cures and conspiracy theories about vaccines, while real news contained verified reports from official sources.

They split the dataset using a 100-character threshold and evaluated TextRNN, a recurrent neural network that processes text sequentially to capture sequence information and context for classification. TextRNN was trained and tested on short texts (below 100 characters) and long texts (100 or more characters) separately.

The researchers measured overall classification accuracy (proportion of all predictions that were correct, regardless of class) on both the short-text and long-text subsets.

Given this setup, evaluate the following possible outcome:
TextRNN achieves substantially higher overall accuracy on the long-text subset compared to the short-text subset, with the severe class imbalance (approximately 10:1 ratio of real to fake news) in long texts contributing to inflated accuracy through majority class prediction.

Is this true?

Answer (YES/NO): YES